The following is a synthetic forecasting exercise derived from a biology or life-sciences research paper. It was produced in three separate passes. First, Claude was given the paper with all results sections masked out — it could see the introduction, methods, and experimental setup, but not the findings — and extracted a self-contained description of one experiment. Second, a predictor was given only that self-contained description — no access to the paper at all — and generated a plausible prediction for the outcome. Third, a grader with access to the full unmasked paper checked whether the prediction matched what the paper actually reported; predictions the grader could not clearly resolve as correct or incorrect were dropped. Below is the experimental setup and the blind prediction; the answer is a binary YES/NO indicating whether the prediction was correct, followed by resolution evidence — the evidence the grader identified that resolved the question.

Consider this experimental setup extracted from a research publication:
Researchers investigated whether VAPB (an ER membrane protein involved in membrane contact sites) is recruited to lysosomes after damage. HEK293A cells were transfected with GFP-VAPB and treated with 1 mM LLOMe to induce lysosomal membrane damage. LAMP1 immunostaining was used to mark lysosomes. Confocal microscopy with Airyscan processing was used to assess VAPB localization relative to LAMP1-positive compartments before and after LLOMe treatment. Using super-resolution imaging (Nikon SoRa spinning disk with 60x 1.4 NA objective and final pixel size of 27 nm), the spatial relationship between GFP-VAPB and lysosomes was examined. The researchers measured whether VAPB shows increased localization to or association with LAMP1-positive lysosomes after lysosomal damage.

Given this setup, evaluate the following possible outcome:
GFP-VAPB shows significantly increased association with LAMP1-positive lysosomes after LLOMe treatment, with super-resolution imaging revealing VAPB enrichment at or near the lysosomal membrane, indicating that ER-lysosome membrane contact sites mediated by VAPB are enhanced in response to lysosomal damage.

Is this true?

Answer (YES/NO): YES